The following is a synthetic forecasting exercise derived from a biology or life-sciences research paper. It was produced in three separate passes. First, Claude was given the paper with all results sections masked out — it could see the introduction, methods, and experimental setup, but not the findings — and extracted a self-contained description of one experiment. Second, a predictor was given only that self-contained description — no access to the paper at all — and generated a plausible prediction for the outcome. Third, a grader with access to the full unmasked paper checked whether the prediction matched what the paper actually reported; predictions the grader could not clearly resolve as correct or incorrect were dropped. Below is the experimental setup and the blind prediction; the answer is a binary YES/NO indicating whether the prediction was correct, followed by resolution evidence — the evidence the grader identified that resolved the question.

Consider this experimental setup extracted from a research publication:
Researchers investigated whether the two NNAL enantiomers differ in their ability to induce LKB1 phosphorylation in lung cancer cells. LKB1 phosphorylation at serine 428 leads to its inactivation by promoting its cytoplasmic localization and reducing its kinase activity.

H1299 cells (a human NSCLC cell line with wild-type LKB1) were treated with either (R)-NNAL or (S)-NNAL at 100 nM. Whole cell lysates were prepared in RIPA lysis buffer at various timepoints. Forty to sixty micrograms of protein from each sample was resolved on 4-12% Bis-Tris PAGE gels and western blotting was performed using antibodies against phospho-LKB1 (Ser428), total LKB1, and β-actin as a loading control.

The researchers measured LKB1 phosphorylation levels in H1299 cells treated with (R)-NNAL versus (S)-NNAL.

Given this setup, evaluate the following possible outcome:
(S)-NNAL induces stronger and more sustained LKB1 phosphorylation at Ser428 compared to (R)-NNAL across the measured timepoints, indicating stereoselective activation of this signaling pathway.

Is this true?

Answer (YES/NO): NO